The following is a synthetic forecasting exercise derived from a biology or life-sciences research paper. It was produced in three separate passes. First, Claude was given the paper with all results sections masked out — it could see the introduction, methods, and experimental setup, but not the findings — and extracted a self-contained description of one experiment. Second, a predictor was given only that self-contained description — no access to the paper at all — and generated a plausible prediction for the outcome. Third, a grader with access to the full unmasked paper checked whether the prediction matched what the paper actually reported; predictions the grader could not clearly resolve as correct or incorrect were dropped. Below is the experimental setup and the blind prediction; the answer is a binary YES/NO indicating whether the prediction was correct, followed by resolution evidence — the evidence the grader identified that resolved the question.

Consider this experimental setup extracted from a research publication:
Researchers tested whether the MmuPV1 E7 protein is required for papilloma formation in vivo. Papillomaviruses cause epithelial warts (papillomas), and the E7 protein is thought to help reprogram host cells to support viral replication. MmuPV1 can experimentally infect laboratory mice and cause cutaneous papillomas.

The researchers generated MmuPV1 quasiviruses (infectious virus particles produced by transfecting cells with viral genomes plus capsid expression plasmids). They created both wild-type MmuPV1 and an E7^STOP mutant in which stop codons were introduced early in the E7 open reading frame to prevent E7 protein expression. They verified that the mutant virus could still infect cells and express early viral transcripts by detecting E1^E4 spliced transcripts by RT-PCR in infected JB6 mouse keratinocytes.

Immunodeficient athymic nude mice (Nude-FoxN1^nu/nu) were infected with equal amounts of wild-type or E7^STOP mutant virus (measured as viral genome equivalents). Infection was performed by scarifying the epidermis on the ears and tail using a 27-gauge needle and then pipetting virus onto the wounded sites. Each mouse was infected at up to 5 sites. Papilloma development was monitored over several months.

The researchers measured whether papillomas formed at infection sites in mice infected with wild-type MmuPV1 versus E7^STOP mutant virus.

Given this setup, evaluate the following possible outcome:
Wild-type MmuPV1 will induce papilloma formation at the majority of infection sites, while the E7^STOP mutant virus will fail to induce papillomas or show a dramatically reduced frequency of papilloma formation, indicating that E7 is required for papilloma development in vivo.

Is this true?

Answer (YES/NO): YES